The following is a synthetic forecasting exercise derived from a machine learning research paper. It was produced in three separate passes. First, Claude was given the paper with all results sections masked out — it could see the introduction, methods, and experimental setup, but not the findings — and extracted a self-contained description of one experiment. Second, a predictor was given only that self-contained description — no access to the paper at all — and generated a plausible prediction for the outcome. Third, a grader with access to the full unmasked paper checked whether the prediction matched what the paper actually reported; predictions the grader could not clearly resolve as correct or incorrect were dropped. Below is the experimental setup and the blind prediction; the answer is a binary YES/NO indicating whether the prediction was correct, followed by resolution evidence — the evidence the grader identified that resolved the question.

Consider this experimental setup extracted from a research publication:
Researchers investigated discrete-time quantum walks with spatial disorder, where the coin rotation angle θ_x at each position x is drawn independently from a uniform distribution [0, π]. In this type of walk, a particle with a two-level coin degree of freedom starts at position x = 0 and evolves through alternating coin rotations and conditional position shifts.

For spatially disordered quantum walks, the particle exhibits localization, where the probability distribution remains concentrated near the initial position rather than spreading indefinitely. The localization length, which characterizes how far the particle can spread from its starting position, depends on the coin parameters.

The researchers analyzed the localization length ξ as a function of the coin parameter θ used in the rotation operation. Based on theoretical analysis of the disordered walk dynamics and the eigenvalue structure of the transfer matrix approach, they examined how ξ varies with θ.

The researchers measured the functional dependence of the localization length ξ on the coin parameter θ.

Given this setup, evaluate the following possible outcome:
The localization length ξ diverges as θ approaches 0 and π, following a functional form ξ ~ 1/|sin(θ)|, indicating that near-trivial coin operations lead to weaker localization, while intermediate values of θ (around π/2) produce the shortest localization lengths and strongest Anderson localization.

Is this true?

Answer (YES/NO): NO